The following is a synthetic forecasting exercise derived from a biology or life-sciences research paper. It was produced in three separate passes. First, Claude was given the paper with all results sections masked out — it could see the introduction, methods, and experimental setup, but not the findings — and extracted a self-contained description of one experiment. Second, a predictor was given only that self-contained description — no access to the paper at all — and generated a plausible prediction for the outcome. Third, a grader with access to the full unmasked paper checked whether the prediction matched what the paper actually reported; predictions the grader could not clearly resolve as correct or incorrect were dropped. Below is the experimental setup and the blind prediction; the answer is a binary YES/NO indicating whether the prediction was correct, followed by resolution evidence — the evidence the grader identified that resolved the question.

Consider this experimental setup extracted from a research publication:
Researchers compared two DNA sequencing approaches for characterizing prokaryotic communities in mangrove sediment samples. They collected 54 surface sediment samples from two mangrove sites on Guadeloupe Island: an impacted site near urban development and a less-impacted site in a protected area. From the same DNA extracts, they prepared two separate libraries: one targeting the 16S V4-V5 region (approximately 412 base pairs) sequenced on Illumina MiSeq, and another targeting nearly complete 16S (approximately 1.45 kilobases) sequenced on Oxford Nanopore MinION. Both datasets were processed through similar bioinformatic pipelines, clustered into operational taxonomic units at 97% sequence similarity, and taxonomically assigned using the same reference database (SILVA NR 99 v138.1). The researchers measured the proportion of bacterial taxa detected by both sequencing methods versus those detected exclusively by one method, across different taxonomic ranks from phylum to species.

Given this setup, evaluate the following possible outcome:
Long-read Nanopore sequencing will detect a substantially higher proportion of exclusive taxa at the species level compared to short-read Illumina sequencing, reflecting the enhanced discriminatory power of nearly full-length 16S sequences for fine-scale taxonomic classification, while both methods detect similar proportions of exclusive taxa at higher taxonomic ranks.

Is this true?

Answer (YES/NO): NO